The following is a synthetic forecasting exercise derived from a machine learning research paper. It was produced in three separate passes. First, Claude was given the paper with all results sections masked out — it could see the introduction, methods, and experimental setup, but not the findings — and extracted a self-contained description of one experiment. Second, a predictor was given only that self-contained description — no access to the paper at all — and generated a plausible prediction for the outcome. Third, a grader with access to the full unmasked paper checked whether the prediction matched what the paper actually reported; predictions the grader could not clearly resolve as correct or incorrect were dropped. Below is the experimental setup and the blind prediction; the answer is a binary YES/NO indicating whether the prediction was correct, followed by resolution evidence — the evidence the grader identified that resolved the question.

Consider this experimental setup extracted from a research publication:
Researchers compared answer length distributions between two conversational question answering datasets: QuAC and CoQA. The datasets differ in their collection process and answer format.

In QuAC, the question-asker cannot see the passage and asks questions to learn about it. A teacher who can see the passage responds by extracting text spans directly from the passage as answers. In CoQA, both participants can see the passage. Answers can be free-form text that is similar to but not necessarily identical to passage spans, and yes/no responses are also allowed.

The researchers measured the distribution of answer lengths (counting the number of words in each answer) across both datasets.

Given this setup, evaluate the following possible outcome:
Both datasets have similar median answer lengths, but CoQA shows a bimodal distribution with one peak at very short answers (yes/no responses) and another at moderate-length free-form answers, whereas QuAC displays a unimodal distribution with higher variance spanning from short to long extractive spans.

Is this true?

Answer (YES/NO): NO